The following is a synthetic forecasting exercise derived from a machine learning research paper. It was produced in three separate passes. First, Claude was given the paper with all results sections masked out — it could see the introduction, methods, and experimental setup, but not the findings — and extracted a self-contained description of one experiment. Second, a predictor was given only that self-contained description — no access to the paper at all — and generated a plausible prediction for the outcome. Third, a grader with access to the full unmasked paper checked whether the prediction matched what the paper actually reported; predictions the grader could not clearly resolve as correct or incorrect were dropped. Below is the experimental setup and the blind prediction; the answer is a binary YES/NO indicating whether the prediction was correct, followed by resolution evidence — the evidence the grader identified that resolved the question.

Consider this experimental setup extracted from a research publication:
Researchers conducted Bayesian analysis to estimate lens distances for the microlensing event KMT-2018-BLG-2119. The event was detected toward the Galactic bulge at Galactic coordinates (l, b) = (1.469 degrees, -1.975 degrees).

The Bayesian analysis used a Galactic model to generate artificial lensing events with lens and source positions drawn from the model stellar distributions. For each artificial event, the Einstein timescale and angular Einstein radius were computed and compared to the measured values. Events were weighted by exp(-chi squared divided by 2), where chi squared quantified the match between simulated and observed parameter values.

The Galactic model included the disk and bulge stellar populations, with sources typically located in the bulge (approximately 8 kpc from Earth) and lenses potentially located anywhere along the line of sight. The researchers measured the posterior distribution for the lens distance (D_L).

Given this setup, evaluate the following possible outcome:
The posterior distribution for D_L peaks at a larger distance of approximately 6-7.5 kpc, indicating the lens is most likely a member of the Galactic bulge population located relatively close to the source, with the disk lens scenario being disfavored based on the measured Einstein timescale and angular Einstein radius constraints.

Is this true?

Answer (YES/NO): YES